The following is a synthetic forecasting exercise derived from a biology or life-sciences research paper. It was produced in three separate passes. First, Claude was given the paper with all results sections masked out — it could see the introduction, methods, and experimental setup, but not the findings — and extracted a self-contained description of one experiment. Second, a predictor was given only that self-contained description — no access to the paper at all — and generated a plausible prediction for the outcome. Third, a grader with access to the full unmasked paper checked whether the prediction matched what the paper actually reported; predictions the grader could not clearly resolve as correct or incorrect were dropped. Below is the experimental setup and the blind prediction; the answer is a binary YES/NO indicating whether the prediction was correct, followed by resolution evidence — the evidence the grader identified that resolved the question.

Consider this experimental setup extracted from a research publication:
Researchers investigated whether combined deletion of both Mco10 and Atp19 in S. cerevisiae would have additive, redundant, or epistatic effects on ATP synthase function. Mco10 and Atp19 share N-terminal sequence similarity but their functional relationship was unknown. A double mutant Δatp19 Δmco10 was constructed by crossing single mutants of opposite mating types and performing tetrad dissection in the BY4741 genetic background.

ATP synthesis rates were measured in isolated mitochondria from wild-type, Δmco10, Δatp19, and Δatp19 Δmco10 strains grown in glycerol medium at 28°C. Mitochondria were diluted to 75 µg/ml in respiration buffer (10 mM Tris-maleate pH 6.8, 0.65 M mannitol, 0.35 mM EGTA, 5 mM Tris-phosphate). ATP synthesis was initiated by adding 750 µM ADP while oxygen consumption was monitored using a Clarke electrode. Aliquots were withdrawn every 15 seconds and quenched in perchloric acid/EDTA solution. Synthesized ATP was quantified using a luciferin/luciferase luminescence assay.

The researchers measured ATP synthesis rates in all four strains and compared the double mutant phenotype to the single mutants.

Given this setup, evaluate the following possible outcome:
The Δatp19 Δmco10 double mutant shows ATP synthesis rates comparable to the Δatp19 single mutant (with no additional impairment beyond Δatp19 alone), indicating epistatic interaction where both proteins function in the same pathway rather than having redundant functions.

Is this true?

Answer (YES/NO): NO